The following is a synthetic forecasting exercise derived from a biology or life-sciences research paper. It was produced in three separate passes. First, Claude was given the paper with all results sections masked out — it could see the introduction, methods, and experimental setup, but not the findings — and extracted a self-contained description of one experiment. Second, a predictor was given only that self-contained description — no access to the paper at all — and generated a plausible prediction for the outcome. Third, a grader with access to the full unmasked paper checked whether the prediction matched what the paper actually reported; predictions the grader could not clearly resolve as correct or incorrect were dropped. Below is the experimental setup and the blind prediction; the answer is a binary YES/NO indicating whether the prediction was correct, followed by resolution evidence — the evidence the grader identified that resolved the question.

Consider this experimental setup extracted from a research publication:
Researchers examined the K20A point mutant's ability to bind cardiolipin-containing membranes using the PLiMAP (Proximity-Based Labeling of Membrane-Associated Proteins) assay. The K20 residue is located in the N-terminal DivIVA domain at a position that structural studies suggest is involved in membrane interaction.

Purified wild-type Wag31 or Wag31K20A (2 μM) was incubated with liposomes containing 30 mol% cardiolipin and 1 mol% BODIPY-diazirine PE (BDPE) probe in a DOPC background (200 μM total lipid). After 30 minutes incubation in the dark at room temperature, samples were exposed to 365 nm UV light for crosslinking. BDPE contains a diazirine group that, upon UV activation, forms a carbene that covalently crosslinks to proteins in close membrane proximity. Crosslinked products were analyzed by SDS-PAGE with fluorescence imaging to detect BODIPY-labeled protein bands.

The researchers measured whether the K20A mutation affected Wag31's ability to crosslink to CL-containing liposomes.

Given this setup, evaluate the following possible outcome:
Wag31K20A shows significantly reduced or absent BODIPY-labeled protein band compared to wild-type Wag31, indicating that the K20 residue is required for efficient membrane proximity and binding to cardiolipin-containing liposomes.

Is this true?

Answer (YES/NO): NO